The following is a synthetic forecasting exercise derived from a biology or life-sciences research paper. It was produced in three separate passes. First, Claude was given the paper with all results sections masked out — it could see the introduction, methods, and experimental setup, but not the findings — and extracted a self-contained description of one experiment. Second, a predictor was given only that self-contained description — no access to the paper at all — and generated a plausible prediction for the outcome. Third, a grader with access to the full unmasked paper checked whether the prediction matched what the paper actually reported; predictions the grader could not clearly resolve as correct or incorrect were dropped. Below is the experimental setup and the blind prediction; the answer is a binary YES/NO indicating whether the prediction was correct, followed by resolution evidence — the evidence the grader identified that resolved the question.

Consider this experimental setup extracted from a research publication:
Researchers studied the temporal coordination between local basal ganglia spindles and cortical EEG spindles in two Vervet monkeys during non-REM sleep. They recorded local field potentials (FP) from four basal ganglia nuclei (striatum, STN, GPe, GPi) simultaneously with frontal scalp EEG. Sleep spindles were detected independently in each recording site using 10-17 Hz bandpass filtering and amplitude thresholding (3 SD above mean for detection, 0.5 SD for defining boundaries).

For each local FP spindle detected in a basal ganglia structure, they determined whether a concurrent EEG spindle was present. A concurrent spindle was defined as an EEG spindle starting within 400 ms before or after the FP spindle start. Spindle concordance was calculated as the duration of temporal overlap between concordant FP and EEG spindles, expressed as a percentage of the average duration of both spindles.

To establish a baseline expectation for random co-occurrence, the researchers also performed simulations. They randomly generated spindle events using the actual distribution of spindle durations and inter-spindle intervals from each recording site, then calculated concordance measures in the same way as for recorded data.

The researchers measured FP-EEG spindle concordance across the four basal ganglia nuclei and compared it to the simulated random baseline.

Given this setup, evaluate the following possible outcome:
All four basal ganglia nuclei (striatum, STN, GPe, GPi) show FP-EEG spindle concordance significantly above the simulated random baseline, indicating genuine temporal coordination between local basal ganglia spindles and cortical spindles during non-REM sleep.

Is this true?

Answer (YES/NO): YES